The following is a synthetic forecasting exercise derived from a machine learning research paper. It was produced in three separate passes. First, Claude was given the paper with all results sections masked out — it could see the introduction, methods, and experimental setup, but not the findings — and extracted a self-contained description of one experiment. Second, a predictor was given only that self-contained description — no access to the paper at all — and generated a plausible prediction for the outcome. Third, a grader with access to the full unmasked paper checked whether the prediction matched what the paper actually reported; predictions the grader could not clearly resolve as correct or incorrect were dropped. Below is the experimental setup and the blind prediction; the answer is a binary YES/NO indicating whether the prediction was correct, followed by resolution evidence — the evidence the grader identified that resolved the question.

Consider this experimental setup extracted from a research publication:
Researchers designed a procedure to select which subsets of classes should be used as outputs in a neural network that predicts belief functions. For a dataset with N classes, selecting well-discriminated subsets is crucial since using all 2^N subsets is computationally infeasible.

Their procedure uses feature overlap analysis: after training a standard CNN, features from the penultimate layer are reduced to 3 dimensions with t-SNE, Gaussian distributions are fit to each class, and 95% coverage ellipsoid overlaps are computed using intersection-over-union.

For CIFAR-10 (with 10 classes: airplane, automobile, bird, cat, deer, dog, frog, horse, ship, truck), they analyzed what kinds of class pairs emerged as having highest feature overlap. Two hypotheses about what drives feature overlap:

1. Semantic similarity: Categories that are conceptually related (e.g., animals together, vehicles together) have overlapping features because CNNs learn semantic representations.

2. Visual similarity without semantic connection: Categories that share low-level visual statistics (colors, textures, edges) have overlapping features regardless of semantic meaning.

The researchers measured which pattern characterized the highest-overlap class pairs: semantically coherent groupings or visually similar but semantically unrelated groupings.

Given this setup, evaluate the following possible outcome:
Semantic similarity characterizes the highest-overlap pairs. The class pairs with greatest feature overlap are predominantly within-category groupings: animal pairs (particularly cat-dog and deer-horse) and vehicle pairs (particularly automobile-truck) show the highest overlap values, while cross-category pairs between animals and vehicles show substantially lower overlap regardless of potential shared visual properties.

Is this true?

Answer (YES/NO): NO